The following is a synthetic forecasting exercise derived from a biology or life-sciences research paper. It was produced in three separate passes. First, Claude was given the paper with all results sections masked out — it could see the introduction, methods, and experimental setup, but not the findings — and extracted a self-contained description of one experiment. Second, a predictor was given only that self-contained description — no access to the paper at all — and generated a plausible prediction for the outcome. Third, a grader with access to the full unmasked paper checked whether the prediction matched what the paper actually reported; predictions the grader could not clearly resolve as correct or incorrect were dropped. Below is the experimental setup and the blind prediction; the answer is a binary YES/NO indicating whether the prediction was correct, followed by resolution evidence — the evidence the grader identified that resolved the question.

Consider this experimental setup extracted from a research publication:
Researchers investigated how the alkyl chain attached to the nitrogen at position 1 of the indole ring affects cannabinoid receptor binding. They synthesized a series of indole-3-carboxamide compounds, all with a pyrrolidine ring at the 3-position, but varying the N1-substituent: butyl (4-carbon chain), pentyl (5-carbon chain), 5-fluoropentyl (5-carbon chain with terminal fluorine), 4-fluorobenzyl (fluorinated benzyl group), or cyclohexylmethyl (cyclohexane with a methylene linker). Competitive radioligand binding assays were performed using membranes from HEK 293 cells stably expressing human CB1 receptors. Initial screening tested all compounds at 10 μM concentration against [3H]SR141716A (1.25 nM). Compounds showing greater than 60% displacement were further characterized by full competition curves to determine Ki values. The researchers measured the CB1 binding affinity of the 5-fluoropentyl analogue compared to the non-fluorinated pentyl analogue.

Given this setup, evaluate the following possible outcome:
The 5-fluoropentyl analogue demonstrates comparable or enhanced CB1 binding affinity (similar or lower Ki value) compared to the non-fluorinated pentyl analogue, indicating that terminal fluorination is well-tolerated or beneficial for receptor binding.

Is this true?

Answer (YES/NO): YES